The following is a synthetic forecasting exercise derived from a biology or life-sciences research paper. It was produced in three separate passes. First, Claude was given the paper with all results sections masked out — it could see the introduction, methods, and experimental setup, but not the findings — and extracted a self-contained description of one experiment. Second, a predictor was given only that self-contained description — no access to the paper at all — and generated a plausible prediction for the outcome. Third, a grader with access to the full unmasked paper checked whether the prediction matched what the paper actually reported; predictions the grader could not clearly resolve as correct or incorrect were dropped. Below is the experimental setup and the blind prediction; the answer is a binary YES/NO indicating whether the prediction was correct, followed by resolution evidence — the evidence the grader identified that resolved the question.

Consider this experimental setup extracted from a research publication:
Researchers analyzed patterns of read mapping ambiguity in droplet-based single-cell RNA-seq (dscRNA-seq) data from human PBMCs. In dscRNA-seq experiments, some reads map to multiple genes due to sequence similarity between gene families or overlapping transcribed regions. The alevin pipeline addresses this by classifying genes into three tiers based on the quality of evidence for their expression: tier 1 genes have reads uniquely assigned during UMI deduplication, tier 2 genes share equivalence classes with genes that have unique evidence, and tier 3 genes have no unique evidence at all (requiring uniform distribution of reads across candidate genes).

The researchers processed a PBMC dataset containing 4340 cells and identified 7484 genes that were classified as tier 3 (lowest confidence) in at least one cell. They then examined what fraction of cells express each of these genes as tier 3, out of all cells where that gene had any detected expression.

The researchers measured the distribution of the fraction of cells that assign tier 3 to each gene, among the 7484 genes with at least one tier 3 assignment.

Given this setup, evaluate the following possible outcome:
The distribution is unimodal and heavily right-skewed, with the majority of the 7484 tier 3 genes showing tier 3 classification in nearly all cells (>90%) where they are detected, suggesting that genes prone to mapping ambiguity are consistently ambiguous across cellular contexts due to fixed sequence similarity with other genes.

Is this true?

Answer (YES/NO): NO